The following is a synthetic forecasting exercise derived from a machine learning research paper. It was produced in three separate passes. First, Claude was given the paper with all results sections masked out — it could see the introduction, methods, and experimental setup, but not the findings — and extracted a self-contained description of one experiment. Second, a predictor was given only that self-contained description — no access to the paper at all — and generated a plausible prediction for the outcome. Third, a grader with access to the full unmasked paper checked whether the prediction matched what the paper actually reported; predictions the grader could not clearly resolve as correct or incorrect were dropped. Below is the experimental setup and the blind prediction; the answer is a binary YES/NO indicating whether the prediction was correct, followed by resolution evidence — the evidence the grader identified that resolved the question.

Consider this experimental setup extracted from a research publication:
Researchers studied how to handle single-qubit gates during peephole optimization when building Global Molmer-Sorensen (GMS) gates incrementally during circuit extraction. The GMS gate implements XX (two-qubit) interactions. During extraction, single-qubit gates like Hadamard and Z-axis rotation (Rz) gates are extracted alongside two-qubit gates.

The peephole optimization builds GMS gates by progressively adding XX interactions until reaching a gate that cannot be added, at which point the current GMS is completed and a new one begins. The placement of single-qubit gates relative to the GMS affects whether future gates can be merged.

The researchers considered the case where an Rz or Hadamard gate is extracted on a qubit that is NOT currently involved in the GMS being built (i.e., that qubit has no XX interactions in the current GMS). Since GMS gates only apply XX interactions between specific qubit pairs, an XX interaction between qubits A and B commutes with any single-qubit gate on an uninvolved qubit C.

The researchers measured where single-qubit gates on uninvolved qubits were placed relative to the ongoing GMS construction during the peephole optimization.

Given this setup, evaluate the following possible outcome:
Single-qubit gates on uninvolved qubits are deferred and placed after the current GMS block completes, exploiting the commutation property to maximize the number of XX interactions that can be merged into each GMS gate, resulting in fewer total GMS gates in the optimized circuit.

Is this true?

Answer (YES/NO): YES